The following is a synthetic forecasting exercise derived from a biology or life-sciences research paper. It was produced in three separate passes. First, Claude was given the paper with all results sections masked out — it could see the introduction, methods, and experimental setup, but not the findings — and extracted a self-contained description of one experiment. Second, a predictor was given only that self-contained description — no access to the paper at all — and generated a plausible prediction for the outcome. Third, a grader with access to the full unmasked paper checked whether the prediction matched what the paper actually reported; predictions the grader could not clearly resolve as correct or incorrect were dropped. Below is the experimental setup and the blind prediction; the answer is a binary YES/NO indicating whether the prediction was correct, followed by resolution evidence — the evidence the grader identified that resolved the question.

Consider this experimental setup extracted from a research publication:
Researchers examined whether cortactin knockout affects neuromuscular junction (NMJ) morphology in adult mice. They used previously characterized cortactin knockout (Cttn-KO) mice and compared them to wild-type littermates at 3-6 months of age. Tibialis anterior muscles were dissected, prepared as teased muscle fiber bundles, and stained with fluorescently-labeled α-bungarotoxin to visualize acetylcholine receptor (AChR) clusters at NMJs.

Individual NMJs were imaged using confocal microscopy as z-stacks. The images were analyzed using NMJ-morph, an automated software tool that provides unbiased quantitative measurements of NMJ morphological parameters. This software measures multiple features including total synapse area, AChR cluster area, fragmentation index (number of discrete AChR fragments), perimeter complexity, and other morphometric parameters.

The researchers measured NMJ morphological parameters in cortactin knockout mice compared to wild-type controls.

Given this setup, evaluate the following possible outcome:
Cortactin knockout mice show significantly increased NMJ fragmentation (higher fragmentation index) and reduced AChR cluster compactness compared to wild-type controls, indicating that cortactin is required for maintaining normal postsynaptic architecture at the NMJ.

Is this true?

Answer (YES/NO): NO